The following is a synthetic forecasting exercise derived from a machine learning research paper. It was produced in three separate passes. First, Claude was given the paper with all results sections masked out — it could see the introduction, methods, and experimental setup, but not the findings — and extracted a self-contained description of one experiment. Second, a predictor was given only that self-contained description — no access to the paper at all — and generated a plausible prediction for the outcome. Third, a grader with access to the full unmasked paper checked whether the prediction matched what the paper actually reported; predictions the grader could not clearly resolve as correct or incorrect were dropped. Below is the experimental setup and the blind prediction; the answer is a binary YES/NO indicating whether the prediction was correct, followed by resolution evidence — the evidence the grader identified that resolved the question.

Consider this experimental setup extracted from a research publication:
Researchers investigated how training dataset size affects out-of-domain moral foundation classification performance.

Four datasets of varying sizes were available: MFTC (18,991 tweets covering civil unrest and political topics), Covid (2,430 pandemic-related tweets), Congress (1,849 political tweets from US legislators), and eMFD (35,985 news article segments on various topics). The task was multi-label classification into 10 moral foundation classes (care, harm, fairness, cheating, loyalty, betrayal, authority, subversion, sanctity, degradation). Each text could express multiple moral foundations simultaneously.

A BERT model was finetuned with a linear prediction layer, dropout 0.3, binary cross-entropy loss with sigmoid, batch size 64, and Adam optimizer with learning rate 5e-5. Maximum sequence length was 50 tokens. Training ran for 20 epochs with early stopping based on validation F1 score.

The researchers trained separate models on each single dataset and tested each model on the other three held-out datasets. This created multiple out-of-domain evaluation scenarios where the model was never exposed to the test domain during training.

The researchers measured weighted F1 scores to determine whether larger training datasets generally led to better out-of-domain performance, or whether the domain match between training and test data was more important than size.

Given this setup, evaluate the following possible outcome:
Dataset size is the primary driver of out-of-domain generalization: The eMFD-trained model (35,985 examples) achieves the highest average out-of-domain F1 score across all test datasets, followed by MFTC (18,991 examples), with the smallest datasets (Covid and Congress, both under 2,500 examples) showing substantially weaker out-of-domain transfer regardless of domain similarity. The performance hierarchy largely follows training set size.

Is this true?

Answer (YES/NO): NO